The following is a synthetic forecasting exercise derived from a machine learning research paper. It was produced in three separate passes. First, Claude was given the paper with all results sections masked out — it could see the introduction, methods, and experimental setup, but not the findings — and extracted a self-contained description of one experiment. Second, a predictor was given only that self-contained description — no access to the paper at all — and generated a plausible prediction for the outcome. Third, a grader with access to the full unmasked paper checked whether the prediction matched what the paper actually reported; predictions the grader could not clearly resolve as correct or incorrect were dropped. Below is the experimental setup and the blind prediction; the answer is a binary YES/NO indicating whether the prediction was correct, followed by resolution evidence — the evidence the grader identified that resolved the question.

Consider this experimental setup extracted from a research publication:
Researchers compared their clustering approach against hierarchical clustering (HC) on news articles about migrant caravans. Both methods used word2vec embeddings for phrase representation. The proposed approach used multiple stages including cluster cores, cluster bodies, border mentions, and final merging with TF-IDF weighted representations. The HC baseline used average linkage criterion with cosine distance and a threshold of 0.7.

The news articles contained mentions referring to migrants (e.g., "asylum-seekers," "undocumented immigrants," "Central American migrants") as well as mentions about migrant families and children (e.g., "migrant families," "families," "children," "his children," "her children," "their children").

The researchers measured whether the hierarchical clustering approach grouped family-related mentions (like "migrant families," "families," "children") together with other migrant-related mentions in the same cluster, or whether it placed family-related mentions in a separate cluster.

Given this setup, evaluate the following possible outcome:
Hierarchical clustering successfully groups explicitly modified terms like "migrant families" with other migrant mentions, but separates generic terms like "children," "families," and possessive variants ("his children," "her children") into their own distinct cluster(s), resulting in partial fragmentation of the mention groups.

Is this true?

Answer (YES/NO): NO